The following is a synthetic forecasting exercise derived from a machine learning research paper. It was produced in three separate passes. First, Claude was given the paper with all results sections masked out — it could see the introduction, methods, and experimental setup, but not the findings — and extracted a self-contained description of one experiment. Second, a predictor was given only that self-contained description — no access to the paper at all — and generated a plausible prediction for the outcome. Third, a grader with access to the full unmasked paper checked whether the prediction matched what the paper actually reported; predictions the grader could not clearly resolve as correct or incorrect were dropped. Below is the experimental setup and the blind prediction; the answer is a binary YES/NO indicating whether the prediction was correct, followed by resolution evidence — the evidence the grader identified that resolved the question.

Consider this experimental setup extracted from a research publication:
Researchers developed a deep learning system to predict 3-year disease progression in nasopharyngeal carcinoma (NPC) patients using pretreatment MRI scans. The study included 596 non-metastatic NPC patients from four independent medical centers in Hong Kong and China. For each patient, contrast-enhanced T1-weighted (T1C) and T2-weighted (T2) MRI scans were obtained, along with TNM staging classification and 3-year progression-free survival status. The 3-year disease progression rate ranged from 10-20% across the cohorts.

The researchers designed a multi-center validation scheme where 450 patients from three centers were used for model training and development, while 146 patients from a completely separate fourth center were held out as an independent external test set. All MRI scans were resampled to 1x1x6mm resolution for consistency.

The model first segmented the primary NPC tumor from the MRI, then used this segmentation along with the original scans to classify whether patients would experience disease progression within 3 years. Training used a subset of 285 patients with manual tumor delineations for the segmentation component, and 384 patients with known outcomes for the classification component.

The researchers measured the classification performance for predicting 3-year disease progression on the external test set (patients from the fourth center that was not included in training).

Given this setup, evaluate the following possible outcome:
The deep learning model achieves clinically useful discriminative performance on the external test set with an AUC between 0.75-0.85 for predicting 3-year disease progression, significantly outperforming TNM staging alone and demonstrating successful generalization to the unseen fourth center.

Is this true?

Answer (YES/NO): NO